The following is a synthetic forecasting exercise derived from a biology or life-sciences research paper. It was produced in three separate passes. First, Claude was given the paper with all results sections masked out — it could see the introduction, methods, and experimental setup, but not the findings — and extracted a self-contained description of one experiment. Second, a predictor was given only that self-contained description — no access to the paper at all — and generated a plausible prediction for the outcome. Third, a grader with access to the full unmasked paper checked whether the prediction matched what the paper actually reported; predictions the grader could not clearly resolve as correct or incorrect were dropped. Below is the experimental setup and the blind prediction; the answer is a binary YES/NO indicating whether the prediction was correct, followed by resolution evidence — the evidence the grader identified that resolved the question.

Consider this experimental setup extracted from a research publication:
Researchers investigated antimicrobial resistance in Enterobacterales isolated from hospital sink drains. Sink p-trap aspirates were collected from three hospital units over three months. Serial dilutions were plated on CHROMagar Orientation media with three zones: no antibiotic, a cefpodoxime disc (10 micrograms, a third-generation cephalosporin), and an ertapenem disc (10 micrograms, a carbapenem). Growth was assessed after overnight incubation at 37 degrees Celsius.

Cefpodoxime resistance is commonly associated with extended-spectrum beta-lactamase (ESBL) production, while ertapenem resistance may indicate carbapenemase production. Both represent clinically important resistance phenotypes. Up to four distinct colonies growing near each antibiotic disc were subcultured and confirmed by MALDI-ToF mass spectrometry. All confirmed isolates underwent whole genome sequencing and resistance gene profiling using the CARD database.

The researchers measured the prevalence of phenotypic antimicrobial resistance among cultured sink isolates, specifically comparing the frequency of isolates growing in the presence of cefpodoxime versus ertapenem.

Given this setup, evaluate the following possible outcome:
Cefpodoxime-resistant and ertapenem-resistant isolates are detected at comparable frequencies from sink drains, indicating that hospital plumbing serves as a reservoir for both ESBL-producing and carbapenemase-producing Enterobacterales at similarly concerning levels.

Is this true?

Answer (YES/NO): NO